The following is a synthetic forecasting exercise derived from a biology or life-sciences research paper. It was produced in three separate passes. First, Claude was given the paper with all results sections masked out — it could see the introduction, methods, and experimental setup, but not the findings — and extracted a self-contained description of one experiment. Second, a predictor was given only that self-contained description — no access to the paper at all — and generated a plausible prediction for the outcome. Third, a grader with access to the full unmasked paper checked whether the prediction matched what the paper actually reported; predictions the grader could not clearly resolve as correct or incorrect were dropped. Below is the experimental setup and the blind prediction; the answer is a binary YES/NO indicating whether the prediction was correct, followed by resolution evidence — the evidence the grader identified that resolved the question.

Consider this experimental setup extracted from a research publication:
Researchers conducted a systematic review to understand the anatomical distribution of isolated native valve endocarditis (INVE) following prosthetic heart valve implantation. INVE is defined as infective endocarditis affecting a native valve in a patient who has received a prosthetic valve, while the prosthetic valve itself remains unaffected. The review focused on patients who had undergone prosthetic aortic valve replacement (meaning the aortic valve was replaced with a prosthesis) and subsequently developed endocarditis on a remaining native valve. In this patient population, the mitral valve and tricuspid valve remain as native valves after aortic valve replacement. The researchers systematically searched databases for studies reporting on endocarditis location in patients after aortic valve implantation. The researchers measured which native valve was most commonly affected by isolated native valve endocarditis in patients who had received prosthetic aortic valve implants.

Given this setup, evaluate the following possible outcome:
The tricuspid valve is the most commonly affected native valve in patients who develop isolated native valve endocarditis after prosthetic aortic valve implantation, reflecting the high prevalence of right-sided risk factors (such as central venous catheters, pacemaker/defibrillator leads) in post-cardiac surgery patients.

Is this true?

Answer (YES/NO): NO